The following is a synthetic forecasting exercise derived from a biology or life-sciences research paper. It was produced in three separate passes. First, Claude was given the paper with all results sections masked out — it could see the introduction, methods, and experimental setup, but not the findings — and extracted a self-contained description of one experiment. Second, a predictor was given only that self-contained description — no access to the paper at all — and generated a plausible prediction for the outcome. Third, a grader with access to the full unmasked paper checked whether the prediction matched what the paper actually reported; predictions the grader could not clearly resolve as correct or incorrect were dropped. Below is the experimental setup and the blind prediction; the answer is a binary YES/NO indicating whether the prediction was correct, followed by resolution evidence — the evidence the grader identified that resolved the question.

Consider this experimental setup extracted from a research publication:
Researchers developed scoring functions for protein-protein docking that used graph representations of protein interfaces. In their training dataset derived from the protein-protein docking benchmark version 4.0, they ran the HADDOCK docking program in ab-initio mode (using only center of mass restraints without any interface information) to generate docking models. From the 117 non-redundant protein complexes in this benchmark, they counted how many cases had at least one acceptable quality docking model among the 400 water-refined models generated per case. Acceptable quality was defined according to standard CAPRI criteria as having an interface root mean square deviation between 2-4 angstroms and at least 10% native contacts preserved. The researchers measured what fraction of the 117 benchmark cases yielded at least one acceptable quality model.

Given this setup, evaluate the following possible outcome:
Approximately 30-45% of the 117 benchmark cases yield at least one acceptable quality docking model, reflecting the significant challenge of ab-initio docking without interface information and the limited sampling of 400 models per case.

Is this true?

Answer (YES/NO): NO